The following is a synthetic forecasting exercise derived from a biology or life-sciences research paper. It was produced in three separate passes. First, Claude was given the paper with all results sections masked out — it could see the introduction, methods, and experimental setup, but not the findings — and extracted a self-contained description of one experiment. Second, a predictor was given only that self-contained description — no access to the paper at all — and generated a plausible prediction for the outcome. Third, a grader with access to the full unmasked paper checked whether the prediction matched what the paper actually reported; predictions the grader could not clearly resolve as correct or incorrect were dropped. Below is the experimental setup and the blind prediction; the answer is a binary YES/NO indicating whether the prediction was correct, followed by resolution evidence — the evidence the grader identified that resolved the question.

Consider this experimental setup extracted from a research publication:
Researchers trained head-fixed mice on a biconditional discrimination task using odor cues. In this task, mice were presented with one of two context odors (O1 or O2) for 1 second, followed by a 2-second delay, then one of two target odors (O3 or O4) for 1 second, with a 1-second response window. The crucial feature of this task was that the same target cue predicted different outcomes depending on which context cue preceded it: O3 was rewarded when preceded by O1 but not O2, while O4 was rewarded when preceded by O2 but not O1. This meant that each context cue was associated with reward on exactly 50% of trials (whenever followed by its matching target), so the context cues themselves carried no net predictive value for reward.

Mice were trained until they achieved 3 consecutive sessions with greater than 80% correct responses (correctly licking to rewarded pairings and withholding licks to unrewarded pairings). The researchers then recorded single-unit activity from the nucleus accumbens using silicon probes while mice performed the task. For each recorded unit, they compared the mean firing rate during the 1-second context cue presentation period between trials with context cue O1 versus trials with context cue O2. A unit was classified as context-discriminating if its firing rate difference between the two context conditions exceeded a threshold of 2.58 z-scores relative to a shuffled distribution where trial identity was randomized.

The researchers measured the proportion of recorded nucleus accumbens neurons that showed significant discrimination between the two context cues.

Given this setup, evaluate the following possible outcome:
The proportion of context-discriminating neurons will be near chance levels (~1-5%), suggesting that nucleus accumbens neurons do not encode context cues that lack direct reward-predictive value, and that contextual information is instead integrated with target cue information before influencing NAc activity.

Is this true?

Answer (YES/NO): NO